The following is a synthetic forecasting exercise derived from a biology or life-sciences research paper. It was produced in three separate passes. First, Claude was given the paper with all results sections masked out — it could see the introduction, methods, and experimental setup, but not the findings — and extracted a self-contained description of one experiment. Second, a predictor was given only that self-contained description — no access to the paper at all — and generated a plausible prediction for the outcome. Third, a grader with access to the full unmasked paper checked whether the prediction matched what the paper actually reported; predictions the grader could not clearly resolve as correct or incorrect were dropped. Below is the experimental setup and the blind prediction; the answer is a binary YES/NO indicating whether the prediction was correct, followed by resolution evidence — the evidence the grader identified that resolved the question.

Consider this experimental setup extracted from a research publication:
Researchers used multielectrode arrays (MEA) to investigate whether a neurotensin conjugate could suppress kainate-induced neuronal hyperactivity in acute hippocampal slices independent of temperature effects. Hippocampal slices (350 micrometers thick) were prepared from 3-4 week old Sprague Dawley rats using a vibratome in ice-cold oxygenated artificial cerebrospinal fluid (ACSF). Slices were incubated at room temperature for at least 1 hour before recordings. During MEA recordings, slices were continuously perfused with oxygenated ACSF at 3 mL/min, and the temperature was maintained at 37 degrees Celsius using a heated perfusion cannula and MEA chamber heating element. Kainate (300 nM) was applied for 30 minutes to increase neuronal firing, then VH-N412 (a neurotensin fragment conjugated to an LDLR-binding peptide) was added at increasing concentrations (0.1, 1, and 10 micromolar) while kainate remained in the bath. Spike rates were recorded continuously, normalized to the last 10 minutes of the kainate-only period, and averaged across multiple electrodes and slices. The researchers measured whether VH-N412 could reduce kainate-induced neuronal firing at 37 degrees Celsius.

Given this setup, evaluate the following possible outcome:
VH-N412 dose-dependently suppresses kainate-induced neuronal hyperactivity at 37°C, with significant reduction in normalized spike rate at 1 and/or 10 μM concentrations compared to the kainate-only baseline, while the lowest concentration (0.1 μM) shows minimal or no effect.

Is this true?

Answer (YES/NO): NO